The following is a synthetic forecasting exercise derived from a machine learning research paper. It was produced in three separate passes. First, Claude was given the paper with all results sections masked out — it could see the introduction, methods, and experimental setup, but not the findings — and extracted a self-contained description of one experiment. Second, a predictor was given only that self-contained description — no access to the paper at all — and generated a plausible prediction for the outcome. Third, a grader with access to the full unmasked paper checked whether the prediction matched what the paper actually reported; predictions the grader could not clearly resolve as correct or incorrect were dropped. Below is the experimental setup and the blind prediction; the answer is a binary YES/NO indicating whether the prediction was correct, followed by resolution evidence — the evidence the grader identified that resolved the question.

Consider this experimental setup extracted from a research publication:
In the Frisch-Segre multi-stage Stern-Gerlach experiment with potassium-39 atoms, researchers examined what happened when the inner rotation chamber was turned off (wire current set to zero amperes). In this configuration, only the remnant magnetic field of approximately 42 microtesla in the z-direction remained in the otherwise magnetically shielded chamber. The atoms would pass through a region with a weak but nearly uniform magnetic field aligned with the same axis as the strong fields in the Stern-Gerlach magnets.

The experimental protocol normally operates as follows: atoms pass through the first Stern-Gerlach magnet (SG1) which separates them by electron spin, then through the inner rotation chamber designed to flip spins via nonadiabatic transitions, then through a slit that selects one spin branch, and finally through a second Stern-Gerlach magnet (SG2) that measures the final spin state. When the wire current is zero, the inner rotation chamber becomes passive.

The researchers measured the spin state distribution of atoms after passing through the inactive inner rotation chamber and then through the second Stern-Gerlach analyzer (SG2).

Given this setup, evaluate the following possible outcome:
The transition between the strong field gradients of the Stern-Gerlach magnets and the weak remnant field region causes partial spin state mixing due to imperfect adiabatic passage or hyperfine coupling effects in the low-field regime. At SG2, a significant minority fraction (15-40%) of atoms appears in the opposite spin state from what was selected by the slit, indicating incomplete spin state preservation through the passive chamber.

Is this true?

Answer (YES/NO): NO